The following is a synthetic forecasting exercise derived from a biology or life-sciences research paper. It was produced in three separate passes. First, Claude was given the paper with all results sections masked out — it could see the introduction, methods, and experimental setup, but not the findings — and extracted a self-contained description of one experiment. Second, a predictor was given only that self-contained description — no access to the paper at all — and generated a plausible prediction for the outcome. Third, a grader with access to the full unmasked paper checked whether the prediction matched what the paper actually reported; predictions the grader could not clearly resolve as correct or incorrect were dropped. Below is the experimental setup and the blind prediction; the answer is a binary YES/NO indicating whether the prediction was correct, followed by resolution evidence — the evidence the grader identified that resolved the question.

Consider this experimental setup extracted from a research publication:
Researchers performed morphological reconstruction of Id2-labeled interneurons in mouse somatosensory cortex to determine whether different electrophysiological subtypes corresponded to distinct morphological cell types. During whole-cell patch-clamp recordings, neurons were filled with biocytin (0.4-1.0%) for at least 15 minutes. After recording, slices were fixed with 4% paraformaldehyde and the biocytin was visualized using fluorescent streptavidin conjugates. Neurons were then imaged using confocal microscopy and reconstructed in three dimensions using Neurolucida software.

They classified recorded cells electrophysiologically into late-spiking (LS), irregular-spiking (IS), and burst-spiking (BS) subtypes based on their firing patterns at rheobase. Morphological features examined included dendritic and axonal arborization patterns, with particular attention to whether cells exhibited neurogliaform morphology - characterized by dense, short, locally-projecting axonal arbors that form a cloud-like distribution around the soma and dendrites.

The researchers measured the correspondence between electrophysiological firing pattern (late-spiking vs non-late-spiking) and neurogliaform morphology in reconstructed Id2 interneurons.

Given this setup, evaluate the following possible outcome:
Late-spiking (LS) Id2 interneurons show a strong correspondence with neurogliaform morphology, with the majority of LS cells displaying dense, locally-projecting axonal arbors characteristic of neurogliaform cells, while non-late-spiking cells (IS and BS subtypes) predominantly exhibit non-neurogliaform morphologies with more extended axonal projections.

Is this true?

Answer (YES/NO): YES